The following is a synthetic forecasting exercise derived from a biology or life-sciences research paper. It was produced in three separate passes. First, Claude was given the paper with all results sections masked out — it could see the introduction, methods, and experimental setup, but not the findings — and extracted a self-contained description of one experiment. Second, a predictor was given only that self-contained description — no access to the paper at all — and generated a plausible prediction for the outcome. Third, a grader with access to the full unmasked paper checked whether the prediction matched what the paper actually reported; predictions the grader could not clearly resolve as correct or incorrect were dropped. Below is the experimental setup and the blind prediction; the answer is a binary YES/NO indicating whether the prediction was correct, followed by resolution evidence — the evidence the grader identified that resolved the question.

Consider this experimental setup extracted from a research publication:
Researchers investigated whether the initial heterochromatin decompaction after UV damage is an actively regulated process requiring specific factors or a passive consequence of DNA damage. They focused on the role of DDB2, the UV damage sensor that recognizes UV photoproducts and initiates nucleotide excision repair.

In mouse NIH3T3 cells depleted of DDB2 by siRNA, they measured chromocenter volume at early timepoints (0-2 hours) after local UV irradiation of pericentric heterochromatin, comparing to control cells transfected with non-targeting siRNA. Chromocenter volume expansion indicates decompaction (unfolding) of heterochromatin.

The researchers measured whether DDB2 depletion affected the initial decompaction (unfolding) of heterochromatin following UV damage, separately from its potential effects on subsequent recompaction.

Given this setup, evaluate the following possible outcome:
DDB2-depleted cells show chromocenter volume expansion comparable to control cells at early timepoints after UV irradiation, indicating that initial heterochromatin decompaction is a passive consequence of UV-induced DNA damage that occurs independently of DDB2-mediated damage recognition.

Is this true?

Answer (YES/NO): NO